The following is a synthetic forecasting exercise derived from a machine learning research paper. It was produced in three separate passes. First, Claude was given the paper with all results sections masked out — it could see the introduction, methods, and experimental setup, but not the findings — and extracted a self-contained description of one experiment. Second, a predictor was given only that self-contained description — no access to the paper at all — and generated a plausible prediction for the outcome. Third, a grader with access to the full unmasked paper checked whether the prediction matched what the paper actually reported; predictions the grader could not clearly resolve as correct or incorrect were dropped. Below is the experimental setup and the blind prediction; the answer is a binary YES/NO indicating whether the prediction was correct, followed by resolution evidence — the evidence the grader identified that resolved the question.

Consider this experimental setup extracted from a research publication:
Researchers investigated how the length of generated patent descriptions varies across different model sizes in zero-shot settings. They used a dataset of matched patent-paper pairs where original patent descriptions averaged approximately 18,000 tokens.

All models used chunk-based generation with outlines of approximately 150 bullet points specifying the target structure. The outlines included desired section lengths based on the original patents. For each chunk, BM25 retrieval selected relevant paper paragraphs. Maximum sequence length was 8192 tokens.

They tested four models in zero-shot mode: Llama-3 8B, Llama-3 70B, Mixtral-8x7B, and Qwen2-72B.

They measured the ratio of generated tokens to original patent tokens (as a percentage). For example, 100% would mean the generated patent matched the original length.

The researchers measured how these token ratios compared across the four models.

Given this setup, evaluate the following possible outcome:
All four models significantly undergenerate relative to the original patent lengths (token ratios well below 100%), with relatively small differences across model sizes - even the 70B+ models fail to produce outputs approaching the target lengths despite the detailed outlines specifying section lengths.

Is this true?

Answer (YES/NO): YES